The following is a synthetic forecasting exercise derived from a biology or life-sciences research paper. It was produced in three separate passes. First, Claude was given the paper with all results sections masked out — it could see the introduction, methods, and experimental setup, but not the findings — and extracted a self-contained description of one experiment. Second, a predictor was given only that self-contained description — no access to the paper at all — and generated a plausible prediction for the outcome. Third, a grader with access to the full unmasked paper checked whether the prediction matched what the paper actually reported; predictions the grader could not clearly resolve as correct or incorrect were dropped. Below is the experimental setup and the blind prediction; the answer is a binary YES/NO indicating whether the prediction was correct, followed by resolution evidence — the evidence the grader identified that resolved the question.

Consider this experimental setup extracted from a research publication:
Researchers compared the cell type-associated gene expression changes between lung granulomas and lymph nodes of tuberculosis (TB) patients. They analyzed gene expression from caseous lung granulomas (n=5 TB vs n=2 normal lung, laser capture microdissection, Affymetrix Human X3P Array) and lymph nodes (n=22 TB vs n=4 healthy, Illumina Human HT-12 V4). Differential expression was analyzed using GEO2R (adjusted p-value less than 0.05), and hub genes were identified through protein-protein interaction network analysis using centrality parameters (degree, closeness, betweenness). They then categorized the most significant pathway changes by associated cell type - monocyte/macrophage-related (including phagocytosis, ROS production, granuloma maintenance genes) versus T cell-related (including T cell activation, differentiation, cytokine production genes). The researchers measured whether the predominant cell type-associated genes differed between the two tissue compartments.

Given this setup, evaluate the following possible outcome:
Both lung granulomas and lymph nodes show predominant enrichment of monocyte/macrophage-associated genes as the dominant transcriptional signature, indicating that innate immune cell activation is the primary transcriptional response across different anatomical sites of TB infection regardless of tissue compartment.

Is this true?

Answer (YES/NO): NO